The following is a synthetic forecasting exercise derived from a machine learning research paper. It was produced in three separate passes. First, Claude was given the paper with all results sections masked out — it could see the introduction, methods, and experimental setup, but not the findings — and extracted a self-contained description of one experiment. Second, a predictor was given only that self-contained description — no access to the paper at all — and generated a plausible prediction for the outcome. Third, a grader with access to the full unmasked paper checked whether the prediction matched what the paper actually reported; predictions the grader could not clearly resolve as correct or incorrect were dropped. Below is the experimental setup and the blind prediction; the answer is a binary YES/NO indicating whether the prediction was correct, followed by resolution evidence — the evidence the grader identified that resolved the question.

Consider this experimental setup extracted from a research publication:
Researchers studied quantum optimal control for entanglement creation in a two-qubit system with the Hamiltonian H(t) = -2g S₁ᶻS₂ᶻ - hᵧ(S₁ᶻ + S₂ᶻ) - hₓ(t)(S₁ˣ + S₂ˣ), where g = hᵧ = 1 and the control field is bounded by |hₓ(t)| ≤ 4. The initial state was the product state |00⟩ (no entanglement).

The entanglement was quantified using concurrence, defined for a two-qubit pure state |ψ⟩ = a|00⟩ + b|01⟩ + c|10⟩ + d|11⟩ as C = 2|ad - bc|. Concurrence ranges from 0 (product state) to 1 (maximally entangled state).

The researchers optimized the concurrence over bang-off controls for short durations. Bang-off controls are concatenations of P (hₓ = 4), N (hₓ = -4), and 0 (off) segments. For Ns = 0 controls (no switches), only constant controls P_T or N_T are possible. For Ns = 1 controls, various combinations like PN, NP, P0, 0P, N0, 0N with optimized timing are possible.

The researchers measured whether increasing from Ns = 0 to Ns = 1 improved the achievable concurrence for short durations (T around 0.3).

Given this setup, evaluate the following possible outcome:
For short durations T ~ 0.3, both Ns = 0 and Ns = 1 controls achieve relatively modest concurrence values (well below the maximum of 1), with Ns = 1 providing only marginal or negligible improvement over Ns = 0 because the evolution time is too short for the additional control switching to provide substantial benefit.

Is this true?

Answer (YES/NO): YES